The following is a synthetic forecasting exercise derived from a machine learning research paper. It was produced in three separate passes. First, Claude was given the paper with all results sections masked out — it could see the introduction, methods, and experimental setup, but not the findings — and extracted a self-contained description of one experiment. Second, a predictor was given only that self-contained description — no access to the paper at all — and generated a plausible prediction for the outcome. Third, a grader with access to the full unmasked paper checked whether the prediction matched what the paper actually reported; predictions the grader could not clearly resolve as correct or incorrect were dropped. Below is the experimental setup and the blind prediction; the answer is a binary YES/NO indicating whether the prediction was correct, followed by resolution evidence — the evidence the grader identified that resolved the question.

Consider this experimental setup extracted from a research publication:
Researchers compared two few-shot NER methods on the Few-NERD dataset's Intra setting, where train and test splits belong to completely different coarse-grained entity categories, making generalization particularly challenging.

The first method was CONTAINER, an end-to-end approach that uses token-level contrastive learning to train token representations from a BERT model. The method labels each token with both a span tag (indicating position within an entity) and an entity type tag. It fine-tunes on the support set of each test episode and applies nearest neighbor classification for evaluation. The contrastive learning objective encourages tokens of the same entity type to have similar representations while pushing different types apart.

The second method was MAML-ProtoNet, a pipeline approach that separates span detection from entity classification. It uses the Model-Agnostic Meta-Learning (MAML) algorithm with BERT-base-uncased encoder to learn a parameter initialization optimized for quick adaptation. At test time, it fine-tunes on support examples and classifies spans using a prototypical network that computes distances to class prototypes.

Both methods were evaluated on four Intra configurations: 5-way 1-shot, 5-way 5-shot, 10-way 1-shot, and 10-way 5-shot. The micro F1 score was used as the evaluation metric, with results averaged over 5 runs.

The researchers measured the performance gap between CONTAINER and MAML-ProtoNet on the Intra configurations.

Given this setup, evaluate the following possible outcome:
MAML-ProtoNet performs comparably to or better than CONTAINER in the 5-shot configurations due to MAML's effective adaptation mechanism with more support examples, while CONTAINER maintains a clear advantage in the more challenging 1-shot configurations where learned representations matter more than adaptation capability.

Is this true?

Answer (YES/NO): NO